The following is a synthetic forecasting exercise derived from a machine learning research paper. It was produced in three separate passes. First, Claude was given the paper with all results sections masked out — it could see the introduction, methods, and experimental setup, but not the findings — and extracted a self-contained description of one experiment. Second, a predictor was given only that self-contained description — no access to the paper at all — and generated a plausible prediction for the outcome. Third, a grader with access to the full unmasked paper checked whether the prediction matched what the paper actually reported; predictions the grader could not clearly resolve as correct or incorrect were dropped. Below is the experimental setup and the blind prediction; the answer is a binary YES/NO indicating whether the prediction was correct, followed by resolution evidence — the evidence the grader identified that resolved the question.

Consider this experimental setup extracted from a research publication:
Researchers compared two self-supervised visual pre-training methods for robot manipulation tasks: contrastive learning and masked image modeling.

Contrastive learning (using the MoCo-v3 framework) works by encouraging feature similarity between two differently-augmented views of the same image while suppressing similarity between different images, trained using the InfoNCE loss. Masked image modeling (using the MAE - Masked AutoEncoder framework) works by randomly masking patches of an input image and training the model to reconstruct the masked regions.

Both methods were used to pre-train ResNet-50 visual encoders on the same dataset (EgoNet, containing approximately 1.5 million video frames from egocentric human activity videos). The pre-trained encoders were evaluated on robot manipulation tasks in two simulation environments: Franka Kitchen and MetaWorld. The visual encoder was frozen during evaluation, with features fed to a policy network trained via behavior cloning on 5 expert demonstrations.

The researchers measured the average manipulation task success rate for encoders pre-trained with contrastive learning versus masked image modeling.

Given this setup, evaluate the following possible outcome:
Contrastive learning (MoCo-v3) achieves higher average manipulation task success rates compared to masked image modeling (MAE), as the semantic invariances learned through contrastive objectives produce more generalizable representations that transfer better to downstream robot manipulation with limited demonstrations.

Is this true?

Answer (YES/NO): YES